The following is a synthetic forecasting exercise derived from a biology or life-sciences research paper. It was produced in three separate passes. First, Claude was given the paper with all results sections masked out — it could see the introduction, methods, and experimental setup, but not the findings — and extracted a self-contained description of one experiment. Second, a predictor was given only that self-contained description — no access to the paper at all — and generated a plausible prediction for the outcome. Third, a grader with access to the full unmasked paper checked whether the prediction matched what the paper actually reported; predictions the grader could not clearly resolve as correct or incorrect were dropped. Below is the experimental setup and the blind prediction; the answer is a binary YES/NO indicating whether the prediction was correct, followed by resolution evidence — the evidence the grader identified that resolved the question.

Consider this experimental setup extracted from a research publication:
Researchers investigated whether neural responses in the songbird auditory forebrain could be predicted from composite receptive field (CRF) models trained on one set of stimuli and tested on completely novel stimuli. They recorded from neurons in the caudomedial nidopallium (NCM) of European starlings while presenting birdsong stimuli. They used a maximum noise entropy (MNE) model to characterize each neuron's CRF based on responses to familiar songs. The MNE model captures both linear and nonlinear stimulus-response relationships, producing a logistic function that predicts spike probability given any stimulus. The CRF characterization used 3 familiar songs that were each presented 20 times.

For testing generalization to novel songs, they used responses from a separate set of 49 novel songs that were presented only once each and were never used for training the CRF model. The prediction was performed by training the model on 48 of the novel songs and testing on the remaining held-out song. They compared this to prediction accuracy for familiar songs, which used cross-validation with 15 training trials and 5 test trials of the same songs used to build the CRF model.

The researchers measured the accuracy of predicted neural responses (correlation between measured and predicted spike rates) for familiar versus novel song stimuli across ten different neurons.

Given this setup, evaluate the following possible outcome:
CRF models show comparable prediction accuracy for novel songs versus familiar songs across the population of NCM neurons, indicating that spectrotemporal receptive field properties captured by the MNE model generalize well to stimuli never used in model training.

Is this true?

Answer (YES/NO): YES